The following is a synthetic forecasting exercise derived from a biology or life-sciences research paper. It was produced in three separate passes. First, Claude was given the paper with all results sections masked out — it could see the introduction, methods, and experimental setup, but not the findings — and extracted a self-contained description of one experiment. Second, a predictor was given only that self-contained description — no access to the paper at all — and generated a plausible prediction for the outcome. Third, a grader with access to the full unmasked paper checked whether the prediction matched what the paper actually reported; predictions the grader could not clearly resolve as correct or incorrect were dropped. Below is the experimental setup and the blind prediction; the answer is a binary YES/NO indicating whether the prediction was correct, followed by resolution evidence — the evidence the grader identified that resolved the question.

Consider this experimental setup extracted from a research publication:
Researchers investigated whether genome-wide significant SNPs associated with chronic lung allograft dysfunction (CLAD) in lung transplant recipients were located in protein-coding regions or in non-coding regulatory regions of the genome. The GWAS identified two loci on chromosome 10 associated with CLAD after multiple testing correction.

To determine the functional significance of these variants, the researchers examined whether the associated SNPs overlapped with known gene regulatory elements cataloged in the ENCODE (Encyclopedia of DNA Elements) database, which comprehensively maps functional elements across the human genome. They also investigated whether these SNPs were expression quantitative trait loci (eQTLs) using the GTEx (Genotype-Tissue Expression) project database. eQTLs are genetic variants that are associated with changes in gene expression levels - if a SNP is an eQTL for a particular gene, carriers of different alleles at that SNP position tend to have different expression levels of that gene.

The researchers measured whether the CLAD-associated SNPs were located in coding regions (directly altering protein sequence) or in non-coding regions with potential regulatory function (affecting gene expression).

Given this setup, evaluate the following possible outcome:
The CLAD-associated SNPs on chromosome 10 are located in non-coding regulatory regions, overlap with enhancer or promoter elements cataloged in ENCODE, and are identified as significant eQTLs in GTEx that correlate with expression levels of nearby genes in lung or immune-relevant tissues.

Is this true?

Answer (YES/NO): YES